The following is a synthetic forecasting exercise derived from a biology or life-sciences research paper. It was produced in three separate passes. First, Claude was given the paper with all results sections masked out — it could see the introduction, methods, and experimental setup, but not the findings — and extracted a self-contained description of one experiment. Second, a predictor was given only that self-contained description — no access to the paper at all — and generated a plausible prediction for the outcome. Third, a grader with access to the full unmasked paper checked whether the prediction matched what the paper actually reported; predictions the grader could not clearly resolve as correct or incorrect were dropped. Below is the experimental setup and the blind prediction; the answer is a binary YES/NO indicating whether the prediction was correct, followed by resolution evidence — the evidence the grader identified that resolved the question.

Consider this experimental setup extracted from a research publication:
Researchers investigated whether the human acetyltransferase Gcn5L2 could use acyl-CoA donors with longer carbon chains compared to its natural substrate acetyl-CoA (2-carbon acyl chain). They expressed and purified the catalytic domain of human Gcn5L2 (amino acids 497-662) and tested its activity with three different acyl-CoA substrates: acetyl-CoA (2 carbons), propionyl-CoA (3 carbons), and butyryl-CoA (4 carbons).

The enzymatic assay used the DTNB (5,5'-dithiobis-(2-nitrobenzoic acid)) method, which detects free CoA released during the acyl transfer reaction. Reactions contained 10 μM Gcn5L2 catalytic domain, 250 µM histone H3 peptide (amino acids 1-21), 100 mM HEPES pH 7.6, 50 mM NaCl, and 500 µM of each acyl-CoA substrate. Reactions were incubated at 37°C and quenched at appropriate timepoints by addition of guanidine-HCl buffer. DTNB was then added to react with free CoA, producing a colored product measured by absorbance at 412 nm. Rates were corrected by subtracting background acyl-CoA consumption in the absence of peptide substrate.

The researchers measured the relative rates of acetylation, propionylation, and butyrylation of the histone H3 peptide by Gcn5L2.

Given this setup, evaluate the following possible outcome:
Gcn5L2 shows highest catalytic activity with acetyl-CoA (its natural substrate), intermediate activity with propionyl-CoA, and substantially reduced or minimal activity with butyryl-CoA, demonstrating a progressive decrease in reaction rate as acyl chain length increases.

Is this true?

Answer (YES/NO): YES